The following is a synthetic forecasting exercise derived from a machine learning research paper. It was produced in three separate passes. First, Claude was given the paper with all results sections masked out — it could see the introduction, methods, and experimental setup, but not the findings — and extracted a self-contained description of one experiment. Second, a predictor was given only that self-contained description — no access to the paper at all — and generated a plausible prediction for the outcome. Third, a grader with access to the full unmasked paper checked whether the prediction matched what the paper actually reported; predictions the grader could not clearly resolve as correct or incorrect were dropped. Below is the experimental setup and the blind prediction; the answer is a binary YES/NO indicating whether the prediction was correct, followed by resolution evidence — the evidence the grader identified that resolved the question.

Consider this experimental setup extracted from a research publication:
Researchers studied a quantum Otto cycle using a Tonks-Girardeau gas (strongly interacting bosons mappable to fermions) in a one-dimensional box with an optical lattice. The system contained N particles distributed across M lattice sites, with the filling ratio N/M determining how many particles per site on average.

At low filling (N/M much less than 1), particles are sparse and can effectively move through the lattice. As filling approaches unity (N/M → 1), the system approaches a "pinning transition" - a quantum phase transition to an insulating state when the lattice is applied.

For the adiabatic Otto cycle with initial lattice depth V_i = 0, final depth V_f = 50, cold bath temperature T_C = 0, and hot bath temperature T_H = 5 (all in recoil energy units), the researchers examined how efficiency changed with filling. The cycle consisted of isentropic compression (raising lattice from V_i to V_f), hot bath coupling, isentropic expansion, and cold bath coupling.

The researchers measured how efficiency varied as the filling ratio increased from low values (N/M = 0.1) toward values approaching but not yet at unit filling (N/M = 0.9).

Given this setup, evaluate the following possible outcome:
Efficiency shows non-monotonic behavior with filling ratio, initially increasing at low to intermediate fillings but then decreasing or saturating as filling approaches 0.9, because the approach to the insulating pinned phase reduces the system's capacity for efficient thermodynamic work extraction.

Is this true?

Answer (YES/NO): NO